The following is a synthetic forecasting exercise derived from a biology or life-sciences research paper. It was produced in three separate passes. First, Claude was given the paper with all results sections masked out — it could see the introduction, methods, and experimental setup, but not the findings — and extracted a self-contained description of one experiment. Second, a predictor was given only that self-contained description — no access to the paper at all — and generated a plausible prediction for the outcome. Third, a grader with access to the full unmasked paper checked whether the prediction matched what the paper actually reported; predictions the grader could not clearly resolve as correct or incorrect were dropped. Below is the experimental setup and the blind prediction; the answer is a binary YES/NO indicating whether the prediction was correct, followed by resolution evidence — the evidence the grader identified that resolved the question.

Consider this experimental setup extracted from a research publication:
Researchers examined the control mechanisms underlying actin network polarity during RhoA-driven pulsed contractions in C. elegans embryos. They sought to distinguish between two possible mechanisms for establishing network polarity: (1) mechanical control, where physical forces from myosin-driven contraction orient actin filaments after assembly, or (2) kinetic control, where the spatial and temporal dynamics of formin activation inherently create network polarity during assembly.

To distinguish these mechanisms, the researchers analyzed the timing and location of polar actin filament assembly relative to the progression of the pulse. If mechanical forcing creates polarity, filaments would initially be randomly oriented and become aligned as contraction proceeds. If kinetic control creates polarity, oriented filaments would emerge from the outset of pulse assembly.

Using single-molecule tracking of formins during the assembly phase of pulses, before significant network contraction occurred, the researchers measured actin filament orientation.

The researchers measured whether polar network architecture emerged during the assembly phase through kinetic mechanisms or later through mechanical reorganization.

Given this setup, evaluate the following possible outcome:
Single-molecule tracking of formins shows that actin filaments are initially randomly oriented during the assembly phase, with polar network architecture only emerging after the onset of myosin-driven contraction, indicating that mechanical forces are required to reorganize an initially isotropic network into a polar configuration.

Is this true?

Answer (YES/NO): NO